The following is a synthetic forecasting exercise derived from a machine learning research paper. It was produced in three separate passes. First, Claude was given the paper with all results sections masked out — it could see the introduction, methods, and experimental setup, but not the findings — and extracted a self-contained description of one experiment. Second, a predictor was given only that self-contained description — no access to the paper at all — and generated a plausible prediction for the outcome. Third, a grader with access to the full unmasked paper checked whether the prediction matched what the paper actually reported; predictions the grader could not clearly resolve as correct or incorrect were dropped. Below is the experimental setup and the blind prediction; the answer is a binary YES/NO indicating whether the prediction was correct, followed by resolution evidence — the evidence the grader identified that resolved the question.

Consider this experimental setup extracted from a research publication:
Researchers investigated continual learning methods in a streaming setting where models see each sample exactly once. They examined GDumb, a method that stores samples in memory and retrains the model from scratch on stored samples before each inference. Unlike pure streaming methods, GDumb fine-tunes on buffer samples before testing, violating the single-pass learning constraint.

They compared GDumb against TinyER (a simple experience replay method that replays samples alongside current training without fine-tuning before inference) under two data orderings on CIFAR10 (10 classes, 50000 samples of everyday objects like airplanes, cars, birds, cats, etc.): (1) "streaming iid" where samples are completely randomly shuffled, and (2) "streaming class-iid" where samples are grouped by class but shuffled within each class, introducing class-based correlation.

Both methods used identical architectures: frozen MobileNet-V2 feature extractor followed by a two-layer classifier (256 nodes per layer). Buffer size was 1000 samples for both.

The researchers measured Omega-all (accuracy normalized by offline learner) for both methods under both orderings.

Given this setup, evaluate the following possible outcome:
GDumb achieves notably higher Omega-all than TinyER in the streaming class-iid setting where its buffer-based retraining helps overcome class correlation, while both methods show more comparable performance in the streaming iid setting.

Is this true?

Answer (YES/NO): NO